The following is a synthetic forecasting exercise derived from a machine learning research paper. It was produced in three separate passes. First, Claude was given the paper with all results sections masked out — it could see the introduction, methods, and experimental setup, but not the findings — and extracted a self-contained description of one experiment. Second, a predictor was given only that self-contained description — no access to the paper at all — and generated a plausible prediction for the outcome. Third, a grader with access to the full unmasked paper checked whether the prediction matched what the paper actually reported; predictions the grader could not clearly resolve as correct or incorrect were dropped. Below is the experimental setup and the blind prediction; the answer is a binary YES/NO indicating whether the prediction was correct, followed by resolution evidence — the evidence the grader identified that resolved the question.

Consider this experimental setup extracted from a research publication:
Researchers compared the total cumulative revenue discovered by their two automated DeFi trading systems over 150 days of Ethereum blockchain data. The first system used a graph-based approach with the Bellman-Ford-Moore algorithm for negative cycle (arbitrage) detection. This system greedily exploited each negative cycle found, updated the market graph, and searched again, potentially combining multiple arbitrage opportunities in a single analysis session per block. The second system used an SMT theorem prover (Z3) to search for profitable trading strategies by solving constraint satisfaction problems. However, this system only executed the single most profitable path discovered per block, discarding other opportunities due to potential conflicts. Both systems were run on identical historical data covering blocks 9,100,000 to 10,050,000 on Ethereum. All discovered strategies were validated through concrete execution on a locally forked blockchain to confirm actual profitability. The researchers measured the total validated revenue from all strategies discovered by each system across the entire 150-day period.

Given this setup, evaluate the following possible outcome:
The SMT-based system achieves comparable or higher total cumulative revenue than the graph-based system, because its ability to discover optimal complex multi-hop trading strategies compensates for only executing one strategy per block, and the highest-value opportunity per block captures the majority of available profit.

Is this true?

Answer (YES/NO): NO